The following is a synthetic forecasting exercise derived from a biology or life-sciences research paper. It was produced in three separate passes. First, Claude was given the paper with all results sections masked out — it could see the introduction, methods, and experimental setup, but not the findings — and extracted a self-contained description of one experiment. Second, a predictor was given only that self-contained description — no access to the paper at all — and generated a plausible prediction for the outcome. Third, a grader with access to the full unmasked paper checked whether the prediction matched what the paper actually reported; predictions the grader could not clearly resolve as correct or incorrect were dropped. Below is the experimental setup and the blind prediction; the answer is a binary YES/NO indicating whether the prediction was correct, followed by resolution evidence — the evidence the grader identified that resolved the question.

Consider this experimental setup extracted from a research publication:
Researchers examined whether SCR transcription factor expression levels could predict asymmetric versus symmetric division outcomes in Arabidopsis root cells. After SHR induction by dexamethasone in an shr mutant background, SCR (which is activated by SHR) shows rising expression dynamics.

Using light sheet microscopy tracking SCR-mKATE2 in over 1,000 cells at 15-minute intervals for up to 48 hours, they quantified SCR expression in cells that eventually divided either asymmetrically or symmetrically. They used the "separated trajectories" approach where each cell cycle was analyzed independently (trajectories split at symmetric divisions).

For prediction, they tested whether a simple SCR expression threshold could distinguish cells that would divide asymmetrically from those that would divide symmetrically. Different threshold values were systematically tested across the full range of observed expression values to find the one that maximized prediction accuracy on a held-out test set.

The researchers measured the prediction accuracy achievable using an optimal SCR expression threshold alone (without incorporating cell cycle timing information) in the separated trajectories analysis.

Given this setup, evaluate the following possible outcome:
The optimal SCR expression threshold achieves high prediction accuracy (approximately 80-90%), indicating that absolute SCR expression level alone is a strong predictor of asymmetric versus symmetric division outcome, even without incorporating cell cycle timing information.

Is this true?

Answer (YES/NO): NO